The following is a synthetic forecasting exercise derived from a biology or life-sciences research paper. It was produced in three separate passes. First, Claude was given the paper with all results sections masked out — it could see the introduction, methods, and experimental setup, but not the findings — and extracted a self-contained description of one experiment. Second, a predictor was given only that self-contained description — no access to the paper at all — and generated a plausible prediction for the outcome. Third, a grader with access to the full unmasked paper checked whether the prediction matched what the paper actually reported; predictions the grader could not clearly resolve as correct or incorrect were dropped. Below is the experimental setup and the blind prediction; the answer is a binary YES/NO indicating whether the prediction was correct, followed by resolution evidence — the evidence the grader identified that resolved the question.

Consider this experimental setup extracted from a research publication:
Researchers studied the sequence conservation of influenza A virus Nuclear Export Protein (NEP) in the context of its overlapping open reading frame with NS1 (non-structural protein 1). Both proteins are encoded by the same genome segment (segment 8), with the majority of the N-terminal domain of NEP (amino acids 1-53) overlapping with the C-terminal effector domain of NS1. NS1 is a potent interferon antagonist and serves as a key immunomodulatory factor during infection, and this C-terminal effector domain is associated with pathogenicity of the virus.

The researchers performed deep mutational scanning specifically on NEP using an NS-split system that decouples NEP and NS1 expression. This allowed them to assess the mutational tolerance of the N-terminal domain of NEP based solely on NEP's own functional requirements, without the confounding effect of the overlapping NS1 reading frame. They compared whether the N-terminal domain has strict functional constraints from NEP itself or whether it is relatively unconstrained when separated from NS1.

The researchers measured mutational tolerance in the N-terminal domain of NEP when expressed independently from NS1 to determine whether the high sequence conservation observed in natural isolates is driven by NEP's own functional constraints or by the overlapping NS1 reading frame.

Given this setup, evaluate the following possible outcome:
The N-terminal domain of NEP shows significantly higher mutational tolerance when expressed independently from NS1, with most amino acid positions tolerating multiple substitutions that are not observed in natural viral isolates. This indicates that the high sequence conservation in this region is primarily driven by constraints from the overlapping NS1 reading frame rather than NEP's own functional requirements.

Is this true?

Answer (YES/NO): YES